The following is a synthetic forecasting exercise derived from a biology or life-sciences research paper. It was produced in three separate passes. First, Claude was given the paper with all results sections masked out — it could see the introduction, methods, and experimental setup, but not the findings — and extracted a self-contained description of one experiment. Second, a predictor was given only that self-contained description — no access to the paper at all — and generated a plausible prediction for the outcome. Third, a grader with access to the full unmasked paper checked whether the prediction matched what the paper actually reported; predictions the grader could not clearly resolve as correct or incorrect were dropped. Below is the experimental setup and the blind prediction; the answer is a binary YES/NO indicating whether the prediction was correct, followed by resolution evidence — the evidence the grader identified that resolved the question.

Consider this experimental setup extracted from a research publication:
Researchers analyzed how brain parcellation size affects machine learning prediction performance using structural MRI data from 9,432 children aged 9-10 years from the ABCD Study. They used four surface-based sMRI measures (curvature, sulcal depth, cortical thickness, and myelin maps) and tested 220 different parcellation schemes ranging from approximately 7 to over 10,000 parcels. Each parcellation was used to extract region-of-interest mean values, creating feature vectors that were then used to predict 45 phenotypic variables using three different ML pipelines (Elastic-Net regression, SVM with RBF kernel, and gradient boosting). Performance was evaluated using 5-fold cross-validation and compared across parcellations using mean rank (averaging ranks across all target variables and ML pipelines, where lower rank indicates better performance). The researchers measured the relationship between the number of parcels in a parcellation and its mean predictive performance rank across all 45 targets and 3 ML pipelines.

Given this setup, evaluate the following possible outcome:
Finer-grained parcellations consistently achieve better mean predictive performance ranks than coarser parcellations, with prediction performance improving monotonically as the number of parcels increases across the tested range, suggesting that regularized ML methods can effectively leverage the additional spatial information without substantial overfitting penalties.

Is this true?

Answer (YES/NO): NO